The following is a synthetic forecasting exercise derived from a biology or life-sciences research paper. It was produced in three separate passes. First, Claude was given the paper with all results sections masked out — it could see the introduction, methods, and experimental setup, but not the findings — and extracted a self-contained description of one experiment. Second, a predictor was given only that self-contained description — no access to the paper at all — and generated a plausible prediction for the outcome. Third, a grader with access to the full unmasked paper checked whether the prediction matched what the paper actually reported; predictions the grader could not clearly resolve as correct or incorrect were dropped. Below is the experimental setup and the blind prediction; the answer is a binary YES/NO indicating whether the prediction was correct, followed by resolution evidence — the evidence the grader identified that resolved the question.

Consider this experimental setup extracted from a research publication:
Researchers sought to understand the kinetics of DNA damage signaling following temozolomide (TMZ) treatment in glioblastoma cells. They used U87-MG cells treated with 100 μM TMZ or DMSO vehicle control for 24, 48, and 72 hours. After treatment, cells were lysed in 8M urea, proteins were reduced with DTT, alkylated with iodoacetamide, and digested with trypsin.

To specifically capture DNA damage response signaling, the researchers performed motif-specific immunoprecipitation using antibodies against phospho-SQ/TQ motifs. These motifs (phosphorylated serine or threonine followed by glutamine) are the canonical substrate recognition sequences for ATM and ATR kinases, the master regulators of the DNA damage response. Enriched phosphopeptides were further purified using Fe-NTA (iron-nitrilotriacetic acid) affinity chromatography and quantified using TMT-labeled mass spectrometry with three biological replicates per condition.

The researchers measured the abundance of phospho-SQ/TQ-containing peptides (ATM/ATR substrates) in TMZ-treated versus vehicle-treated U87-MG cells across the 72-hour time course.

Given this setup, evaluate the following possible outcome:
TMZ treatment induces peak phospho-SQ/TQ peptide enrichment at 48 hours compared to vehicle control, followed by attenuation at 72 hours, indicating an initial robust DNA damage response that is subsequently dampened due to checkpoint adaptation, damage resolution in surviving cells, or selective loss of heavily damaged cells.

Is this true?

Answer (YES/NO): NO